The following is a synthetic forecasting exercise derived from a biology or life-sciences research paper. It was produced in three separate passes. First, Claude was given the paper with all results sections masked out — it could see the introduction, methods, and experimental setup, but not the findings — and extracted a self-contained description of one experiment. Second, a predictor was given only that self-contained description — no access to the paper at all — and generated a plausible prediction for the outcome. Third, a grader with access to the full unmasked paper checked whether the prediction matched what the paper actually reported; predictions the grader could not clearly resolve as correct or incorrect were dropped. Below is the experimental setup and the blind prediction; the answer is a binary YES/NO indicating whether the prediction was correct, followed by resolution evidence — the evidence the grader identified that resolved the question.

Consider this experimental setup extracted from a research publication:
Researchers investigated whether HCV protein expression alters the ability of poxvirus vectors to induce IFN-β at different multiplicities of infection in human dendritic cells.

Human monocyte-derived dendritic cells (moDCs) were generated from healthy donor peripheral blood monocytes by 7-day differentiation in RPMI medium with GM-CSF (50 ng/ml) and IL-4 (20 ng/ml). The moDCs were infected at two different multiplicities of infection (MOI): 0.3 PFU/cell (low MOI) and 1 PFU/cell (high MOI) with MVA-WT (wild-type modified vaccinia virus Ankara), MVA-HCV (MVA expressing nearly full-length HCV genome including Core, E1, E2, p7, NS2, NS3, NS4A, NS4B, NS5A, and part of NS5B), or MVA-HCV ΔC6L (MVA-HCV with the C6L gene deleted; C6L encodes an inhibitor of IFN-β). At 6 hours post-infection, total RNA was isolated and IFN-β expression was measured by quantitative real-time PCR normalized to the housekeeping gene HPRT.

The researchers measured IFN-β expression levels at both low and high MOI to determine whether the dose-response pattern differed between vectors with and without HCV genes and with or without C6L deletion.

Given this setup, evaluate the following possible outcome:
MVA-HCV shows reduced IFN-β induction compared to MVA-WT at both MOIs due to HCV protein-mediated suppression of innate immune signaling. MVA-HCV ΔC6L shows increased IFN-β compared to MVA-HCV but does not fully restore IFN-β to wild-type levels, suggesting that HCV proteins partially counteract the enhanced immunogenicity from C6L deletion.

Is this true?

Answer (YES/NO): NO